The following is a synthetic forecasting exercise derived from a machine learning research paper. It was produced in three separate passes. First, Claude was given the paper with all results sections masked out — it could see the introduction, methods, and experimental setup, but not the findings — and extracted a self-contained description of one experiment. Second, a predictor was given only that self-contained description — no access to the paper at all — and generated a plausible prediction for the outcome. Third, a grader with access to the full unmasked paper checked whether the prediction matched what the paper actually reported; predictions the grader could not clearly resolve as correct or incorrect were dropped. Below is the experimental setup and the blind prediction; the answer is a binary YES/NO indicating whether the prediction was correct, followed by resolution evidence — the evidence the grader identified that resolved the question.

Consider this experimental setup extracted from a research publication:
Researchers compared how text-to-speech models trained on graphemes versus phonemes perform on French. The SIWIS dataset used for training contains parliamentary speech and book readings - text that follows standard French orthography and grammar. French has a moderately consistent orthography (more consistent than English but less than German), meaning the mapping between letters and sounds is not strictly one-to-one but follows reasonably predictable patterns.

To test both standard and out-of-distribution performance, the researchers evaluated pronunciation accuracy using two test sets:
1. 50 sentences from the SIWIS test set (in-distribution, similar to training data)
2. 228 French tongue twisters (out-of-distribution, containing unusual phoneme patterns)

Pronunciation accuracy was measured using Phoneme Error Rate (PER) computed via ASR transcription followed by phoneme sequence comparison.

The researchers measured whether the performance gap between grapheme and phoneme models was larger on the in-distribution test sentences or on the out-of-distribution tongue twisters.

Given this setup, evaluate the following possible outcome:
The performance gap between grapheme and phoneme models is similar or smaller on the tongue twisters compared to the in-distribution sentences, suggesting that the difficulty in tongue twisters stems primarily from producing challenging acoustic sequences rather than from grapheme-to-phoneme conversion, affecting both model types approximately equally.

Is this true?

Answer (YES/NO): YES